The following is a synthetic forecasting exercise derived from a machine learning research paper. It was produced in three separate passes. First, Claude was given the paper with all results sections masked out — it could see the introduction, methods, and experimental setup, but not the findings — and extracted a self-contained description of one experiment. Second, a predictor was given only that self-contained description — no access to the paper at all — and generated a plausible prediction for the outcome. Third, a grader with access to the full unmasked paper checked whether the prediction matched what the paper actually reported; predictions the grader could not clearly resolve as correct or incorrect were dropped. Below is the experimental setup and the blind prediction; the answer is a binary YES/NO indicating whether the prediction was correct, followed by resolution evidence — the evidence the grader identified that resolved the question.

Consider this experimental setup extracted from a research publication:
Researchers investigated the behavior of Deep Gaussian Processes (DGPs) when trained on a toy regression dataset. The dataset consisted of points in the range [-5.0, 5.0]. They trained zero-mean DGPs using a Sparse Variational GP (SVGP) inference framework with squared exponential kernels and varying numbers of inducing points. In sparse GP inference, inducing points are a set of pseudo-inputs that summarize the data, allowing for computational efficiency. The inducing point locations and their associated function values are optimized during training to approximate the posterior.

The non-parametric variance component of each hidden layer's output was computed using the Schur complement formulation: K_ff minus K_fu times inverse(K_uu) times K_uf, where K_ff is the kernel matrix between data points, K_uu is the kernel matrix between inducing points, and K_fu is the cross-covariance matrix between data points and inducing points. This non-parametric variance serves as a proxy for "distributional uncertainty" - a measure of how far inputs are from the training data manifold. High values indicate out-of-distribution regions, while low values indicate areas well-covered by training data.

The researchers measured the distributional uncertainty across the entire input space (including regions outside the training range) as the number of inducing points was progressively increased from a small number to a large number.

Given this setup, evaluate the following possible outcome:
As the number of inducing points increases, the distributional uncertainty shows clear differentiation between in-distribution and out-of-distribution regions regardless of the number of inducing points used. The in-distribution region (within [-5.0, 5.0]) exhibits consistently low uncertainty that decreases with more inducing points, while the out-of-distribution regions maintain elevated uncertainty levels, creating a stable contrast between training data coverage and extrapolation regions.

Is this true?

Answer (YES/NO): NO